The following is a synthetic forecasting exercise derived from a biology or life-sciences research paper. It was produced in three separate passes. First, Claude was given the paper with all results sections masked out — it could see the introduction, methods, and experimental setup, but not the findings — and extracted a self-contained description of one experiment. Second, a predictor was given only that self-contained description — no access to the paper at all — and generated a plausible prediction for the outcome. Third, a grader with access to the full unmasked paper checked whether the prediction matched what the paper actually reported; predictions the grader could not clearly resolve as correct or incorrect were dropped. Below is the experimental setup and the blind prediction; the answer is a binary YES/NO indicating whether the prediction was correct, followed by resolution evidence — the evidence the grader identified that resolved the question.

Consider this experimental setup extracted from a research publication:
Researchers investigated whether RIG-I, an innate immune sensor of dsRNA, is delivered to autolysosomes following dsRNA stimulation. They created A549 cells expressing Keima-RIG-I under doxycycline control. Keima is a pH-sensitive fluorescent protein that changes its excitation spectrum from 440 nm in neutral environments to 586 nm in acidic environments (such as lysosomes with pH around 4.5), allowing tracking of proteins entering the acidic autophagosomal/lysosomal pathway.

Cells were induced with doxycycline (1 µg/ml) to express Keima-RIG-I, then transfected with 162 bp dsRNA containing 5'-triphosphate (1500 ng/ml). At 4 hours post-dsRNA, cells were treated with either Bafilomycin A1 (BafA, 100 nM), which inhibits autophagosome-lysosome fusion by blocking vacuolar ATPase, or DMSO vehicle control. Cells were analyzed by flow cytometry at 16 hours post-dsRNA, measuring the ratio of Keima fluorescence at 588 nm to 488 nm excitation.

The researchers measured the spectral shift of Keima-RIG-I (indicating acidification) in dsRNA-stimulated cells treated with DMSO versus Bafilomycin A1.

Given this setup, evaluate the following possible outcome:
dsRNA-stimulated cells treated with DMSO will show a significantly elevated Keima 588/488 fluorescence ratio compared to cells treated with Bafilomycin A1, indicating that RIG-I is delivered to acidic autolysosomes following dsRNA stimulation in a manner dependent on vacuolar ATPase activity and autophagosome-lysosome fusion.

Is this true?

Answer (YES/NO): YES